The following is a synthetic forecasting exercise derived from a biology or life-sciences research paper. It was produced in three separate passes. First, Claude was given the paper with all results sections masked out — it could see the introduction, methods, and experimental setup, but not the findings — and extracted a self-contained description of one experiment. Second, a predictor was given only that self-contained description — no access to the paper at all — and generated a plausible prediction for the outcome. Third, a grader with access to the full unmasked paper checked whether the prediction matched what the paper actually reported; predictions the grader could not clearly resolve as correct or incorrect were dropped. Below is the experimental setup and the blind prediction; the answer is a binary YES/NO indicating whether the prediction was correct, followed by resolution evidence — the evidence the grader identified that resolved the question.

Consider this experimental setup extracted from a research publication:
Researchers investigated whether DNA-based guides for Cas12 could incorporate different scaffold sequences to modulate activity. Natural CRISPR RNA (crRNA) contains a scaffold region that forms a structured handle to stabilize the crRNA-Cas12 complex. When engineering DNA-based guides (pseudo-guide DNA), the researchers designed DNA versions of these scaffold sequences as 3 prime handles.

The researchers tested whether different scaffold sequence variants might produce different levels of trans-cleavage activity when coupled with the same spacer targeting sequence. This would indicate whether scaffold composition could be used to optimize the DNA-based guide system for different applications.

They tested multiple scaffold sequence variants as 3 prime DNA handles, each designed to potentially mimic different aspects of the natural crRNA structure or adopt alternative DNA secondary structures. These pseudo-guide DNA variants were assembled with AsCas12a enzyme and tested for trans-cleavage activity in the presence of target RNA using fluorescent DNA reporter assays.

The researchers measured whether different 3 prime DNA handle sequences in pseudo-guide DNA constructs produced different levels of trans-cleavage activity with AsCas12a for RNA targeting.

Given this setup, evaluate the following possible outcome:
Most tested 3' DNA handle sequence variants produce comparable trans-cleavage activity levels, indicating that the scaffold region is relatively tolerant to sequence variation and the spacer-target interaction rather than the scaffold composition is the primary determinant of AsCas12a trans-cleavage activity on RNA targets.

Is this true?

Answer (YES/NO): NO